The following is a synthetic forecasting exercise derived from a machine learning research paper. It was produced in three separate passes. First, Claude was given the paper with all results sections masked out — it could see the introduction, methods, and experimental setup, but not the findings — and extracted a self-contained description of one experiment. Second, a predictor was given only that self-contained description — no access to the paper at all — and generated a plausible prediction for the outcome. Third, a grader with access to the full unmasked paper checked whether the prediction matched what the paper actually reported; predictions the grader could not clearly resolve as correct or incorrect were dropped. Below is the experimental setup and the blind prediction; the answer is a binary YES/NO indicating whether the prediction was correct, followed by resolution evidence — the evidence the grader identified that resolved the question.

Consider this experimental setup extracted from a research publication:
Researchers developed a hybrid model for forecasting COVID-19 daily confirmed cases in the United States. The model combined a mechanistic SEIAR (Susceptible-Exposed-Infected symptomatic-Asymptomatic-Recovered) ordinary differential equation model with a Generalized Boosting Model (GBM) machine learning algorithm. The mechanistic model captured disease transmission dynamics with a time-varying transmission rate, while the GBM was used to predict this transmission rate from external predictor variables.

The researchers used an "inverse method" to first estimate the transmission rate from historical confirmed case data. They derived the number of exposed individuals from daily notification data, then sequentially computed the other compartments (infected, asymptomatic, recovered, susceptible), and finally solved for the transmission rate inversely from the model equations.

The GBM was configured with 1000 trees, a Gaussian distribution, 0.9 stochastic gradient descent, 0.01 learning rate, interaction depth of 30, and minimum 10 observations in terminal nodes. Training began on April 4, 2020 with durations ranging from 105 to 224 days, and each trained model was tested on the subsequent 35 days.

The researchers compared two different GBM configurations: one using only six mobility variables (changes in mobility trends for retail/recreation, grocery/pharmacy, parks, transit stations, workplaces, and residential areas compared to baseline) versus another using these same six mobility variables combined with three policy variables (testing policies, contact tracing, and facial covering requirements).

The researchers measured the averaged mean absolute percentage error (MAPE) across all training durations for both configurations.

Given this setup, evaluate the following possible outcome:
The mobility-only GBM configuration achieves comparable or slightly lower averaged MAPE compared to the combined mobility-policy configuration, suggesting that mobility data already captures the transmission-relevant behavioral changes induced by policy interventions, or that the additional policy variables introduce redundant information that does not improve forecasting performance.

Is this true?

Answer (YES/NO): NO